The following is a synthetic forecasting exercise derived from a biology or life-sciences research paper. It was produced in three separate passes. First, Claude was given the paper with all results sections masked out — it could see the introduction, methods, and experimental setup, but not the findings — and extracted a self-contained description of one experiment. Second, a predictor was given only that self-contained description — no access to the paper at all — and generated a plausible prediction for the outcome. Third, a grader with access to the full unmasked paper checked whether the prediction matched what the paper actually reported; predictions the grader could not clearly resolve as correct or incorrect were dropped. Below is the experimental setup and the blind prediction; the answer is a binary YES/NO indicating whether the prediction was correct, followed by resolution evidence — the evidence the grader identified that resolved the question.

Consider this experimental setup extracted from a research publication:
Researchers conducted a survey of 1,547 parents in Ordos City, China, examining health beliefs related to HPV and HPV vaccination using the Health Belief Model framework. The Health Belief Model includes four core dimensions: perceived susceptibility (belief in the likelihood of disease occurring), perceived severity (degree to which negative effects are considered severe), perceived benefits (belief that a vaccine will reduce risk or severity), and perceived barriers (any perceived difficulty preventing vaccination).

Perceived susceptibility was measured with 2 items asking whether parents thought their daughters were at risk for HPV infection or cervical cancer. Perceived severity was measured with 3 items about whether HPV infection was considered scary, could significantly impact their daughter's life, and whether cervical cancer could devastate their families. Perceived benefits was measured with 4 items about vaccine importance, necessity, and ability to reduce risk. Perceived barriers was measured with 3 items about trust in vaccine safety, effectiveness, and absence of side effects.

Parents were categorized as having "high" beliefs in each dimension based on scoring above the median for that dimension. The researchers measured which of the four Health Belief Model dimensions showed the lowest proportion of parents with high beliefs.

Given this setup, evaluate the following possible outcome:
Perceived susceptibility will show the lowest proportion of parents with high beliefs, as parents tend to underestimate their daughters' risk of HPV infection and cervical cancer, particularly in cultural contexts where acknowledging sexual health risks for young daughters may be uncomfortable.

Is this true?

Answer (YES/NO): NO